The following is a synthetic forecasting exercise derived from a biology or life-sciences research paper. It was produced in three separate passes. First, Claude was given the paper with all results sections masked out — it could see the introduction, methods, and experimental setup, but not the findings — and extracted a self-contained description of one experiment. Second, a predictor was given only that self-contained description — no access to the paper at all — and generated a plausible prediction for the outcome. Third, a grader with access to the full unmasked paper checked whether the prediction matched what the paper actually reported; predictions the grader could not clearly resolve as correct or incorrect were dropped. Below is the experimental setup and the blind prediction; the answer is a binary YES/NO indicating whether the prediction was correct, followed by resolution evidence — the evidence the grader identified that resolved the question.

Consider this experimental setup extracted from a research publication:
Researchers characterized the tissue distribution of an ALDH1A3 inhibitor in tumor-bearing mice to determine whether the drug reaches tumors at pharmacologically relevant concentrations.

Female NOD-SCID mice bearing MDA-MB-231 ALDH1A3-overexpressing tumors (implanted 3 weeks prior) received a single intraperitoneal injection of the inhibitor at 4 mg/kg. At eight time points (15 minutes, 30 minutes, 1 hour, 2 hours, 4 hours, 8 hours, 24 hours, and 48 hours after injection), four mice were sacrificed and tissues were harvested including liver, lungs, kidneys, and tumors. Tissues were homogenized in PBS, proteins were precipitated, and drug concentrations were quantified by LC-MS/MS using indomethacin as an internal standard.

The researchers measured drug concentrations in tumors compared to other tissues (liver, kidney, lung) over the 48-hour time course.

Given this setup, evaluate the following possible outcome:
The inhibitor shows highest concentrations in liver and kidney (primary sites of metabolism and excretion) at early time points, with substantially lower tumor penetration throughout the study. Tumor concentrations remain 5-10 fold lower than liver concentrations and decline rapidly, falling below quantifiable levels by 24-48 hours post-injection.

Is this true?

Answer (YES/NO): NO